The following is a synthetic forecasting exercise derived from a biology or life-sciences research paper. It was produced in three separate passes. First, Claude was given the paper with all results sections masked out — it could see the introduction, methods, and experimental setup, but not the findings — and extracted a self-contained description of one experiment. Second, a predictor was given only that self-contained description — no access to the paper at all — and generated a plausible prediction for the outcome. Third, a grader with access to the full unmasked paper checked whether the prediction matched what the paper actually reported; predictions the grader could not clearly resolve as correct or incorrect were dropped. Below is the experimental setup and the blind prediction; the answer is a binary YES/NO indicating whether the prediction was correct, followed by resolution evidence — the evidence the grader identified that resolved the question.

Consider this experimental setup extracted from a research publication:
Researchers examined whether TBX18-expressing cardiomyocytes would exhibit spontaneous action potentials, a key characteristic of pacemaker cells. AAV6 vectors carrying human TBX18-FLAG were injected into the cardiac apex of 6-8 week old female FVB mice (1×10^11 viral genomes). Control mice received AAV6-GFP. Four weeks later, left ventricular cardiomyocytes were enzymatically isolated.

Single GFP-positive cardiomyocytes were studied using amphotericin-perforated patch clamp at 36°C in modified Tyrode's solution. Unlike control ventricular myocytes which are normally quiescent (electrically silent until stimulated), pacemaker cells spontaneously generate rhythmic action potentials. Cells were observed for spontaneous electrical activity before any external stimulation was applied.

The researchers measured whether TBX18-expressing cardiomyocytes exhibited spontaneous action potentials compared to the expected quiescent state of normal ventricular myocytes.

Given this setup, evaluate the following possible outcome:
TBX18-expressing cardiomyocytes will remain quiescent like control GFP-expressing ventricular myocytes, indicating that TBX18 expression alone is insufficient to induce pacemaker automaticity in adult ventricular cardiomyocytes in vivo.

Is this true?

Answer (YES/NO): NO